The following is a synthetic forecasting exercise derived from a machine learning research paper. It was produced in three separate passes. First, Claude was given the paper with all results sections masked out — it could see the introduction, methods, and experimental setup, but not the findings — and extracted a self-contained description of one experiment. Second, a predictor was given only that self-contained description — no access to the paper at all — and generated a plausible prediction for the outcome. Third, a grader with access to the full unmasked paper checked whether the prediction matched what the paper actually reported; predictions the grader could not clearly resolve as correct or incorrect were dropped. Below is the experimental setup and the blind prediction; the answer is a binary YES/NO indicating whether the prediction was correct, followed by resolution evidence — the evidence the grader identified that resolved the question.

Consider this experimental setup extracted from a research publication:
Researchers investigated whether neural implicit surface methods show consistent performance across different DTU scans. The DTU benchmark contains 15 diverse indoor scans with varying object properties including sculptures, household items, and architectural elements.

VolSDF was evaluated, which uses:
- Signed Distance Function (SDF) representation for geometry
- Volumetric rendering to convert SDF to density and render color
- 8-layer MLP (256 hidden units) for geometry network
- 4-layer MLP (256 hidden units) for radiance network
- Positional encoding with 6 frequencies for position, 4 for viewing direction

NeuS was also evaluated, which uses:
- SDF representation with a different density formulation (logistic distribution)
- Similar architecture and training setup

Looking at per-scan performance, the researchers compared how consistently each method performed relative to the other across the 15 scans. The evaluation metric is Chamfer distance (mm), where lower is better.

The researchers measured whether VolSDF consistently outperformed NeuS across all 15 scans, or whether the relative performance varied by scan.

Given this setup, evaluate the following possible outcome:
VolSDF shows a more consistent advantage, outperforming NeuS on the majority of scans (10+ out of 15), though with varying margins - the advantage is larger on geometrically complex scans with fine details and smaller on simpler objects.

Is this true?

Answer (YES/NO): NO